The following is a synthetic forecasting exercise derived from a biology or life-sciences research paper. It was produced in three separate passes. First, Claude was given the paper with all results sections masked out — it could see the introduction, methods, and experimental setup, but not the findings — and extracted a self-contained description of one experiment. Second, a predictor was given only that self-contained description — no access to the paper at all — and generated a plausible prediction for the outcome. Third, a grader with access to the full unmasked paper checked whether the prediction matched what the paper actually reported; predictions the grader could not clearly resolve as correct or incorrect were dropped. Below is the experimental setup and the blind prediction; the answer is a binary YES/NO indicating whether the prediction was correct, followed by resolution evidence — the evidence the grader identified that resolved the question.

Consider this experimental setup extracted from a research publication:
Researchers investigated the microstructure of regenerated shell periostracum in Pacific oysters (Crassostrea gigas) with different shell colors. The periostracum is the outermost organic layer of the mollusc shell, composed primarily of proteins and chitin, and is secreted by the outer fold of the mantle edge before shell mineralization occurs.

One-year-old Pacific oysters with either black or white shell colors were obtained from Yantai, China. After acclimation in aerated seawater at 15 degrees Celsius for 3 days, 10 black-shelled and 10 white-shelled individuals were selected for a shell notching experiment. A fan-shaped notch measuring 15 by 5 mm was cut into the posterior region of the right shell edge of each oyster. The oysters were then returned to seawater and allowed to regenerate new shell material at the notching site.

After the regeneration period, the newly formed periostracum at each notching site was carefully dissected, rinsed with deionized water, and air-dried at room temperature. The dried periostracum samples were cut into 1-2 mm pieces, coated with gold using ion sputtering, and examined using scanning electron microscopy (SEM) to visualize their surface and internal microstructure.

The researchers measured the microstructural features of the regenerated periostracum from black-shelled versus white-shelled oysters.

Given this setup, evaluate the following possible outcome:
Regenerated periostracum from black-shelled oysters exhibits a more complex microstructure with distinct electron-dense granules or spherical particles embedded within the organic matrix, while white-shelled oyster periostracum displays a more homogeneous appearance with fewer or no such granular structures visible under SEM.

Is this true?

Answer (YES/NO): NO